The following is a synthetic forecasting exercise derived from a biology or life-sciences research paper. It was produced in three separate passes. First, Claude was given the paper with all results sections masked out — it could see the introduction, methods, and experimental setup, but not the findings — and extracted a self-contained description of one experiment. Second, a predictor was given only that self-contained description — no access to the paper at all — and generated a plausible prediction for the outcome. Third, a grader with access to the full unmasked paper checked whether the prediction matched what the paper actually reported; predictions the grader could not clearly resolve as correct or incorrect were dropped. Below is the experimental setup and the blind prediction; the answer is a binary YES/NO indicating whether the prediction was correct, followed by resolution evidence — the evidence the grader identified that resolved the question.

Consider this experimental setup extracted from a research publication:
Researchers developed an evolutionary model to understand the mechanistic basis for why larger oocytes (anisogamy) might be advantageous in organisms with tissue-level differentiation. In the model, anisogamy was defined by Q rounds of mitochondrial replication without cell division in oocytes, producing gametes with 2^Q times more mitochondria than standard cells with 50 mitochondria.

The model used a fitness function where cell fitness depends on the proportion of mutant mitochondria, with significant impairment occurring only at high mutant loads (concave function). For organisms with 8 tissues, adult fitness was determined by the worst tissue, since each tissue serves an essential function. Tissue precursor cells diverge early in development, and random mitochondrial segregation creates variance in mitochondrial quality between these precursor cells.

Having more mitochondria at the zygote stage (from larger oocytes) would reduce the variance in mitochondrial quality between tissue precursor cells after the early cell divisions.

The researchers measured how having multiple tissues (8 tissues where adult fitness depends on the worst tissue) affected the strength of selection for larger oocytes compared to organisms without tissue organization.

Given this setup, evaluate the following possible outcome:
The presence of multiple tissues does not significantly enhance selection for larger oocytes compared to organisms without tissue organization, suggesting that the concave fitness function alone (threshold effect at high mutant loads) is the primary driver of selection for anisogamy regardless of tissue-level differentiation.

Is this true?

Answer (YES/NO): NO